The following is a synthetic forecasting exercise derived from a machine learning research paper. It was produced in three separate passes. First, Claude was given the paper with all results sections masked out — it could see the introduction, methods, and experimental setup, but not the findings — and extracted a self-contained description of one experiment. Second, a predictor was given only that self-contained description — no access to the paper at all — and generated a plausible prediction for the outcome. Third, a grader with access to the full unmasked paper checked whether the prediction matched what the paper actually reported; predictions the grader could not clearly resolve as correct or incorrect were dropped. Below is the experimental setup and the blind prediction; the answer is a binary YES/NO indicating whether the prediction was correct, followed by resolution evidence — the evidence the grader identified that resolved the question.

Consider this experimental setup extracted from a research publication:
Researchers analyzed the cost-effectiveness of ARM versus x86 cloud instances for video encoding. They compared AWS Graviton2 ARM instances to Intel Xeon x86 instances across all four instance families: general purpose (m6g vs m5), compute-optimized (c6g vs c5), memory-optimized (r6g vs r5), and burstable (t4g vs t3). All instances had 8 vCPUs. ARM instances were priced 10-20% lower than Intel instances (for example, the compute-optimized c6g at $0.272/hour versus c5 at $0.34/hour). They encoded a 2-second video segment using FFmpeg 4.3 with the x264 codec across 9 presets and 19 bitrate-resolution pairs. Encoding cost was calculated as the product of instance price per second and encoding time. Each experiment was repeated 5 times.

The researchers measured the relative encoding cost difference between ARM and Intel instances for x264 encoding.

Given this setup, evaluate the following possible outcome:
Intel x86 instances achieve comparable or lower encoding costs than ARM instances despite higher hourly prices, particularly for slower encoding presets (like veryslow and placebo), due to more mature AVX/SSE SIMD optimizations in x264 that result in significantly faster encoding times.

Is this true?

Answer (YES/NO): NO